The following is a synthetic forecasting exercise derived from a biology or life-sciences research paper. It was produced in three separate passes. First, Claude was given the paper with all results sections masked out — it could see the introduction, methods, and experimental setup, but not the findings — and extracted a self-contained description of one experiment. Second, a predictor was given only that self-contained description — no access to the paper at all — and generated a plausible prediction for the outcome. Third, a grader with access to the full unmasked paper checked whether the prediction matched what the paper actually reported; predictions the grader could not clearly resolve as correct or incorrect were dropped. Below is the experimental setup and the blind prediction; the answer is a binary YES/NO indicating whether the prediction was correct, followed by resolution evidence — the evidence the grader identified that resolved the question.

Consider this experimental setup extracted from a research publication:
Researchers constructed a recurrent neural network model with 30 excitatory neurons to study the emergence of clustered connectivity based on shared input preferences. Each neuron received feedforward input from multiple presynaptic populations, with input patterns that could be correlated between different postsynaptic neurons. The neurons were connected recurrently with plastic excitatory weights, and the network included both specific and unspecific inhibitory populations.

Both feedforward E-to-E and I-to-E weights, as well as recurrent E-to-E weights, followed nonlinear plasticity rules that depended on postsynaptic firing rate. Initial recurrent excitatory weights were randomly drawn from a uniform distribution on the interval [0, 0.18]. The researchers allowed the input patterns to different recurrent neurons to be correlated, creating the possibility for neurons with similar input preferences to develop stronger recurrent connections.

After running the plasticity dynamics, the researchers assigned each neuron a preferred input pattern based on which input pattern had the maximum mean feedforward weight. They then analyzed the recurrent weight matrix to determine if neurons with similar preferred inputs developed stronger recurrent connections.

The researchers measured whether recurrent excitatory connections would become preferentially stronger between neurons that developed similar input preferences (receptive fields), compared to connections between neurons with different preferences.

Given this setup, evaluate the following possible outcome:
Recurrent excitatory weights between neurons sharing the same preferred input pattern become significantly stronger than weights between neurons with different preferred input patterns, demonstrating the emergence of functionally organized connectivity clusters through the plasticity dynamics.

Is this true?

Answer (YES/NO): YES